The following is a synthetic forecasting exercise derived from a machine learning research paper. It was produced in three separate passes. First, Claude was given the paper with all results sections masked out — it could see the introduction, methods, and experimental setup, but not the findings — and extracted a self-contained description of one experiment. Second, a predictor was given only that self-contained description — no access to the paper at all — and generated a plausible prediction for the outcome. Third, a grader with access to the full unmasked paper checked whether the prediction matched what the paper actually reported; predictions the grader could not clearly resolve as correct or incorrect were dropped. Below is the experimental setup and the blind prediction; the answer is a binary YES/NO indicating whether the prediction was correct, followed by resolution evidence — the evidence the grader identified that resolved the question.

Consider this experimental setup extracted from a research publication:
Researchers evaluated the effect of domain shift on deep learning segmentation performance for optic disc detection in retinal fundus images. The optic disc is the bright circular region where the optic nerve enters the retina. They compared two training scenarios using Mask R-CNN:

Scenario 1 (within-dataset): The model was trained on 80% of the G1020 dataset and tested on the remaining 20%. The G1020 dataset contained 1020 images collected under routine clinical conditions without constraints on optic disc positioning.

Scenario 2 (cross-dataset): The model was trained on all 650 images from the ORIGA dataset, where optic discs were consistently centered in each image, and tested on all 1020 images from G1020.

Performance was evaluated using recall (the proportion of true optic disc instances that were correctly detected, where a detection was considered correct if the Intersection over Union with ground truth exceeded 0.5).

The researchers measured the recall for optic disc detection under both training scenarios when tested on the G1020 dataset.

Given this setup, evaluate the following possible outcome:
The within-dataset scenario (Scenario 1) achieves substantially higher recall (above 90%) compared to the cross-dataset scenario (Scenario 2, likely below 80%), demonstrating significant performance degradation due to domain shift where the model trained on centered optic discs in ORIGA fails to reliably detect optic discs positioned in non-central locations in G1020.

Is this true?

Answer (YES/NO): NO